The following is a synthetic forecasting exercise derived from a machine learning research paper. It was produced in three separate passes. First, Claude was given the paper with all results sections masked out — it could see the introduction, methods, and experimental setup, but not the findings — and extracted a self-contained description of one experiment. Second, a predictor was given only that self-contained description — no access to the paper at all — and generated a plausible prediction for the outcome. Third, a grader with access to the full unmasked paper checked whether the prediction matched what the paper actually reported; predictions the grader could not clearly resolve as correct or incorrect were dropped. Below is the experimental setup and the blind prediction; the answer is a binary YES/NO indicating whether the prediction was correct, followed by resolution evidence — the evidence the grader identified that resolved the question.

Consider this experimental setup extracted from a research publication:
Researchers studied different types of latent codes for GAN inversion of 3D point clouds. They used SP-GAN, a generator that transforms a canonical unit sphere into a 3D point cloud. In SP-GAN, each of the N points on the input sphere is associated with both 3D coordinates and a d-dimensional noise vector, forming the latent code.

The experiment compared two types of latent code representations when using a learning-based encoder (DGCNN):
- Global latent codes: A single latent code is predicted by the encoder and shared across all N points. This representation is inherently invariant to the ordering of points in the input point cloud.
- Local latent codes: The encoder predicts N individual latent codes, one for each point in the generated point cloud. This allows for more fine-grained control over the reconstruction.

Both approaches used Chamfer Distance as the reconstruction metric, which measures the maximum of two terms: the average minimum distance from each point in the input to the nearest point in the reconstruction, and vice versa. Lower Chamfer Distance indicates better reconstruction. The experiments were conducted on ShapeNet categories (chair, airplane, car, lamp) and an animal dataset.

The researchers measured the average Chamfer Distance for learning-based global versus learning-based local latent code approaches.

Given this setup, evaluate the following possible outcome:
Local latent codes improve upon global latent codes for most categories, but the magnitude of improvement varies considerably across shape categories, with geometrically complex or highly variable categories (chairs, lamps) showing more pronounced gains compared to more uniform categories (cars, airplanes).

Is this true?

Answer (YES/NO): NO